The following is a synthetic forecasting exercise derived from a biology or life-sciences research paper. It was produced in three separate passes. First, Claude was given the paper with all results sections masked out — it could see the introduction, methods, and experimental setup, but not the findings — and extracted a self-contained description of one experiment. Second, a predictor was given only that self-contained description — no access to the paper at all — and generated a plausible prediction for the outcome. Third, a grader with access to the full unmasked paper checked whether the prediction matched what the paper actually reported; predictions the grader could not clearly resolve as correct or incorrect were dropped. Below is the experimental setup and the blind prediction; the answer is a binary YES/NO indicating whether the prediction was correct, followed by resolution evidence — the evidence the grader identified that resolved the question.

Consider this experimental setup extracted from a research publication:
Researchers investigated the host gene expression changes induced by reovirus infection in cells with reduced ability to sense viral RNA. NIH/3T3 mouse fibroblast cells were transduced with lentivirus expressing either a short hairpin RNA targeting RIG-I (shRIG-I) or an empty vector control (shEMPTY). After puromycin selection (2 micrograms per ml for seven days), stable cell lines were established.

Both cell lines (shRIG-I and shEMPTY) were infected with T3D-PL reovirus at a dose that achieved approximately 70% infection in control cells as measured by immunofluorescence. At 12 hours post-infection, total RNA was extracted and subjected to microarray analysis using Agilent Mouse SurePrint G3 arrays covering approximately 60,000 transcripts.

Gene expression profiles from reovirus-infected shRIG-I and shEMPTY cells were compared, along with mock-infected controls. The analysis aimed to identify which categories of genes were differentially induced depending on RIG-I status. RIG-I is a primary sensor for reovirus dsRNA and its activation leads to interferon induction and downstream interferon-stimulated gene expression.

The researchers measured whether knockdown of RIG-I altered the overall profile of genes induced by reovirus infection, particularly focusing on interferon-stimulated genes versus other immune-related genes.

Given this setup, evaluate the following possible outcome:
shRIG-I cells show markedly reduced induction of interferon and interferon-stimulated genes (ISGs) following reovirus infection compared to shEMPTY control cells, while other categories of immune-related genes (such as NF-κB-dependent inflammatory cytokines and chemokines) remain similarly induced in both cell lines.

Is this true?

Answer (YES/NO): YES